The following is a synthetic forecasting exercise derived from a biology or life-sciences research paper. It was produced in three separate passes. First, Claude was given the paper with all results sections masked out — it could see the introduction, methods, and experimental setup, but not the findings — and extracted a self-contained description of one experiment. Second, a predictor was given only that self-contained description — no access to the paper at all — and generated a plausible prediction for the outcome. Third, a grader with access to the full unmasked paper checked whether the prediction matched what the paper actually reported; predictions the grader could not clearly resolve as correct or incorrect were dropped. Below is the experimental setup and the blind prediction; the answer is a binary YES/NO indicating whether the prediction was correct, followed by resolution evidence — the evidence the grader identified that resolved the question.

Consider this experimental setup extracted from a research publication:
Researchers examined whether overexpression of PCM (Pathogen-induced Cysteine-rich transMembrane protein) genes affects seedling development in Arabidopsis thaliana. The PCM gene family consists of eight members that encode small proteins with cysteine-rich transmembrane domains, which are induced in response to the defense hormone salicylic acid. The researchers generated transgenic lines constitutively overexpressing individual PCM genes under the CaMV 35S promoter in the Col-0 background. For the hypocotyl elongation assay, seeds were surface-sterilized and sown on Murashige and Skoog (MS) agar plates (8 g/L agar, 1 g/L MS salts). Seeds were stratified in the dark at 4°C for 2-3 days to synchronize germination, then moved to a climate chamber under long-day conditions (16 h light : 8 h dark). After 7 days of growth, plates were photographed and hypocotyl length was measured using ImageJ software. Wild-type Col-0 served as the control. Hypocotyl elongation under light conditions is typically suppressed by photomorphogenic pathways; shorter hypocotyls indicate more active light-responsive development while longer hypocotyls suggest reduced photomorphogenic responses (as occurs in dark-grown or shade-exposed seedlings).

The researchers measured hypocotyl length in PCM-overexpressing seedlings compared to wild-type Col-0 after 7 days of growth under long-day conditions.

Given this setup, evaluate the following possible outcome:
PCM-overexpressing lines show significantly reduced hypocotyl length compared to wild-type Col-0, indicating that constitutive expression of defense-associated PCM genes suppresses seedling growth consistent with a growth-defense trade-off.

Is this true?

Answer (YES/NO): NO